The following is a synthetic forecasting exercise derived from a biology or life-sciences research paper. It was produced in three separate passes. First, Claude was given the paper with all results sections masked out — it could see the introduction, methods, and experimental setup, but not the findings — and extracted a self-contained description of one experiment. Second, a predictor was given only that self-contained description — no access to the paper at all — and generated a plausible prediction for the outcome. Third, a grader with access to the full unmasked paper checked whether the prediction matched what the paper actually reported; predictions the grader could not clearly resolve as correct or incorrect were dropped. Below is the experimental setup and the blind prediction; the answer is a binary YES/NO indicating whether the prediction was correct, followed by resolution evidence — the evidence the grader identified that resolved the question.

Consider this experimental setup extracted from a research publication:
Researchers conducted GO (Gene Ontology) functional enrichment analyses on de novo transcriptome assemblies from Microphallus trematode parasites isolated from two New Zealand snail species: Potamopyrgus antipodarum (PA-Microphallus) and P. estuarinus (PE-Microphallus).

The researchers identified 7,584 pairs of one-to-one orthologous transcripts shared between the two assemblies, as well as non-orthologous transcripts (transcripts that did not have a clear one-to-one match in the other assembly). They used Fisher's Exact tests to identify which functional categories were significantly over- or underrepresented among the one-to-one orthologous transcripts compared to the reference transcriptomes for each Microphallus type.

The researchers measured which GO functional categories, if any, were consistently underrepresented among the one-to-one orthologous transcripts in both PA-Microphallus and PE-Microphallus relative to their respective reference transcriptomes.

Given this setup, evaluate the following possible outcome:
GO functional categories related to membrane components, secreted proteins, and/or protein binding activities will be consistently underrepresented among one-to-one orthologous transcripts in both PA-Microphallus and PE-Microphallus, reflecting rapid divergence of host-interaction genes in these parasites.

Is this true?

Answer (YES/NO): NO